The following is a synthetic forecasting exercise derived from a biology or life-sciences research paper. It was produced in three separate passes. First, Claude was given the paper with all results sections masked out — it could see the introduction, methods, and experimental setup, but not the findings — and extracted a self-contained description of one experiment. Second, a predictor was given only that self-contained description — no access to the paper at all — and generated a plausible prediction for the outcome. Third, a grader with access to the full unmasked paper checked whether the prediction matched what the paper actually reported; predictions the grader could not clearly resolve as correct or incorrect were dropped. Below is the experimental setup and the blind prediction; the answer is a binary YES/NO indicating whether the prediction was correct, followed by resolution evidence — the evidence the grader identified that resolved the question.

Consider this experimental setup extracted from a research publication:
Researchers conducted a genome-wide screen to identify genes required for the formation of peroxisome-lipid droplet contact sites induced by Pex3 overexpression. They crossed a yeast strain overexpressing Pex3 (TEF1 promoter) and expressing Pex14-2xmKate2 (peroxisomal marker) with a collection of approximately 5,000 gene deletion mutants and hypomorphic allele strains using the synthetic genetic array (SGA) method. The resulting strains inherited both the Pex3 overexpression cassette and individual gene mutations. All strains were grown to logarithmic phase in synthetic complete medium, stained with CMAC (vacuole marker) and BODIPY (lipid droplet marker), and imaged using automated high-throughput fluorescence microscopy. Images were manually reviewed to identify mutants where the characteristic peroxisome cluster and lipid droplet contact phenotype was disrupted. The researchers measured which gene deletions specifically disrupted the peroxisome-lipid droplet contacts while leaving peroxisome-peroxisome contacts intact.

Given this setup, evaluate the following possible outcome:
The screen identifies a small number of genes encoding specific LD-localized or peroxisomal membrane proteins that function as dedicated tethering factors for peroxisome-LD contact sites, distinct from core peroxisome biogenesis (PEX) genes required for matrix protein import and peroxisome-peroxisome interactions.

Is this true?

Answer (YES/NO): NO